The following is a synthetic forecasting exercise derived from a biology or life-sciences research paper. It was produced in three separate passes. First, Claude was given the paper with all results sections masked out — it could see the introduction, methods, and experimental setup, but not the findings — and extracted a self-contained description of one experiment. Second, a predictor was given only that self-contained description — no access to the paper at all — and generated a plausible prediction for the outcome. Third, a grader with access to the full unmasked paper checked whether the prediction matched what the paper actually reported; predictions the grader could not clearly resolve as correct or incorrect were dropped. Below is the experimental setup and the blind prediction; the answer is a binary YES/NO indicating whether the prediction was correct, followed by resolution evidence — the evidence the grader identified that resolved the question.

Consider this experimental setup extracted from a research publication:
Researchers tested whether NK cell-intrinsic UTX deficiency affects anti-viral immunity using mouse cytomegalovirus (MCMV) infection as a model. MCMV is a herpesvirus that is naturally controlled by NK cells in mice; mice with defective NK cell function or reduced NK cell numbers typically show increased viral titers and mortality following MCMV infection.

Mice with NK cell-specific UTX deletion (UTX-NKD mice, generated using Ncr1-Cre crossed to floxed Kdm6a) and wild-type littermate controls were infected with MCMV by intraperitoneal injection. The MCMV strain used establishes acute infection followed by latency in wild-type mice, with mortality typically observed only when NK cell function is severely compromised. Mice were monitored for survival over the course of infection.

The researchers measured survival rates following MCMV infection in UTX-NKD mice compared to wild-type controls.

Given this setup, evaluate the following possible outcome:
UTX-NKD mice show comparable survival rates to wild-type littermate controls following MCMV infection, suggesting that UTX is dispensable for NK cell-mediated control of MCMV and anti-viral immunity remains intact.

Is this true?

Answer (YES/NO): NO